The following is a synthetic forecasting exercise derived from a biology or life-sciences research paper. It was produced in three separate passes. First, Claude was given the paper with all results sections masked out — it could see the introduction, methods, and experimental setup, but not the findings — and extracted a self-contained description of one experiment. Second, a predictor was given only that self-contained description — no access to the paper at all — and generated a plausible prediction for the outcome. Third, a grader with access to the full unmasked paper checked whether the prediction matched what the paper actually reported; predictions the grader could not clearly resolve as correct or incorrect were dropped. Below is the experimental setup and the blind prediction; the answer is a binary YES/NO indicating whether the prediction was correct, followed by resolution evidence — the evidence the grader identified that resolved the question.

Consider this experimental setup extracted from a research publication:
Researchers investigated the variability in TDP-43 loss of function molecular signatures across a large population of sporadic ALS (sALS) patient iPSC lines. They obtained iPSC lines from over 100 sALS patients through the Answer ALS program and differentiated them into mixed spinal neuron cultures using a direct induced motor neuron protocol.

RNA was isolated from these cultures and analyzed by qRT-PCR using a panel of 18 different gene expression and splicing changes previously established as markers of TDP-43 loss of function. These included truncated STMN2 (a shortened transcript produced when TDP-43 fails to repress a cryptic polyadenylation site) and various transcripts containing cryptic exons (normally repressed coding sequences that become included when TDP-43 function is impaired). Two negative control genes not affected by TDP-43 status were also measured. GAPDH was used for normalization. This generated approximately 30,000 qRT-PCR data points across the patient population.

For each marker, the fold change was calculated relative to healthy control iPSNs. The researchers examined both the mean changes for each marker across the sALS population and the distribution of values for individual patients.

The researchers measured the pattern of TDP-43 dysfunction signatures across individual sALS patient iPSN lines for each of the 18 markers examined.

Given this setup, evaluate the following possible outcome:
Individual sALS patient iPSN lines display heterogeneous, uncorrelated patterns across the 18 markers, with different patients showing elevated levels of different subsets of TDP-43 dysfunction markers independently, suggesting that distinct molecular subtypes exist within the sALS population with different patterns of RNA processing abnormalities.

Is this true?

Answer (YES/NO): NO